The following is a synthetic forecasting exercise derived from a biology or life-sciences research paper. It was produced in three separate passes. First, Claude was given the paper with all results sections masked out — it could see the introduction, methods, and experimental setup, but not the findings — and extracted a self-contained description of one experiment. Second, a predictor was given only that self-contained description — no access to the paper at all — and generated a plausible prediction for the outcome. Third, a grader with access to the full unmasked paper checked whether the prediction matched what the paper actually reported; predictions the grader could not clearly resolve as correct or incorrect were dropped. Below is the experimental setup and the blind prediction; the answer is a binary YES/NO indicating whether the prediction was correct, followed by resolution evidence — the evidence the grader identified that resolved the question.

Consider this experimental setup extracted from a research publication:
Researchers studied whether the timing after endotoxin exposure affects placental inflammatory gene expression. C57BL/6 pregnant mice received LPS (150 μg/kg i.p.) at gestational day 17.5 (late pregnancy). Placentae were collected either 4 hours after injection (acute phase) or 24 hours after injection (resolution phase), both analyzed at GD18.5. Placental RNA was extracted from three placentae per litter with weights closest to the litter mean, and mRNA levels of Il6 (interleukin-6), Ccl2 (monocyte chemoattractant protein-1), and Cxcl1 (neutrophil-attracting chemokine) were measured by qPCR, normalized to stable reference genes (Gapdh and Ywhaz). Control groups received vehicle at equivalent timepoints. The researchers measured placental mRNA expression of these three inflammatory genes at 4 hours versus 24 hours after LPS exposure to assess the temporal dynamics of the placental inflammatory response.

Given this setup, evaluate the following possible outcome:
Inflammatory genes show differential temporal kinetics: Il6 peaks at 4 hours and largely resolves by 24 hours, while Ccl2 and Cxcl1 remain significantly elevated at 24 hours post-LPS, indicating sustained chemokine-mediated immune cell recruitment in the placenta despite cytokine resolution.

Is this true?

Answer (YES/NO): NO